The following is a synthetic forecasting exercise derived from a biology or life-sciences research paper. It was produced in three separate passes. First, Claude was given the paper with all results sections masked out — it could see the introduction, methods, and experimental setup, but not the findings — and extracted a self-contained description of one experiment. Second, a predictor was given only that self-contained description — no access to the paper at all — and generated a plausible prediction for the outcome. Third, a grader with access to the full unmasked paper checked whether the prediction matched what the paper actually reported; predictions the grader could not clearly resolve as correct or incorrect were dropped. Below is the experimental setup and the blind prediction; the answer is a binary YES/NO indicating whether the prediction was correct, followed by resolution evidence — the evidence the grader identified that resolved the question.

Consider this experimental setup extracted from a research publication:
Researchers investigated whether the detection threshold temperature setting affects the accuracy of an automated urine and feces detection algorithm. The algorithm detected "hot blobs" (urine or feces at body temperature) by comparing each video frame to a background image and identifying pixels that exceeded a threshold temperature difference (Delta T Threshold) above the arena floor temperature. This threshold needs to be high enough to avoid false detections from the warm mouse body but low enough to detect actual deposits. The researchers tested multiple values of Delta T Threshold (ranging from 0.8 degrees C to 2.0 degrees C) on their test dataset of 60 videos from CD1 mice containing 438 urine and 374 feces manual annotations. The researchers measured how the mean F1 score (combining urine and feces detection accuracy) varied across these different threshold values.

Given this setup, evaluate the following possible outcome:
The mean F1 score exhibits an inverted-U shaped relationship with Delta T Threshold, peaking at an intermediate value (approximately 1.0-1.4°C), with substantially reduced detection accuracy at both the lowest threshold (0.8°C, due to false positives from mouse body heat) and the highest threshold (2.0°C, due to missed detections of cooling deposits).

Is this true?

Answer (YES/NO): NO